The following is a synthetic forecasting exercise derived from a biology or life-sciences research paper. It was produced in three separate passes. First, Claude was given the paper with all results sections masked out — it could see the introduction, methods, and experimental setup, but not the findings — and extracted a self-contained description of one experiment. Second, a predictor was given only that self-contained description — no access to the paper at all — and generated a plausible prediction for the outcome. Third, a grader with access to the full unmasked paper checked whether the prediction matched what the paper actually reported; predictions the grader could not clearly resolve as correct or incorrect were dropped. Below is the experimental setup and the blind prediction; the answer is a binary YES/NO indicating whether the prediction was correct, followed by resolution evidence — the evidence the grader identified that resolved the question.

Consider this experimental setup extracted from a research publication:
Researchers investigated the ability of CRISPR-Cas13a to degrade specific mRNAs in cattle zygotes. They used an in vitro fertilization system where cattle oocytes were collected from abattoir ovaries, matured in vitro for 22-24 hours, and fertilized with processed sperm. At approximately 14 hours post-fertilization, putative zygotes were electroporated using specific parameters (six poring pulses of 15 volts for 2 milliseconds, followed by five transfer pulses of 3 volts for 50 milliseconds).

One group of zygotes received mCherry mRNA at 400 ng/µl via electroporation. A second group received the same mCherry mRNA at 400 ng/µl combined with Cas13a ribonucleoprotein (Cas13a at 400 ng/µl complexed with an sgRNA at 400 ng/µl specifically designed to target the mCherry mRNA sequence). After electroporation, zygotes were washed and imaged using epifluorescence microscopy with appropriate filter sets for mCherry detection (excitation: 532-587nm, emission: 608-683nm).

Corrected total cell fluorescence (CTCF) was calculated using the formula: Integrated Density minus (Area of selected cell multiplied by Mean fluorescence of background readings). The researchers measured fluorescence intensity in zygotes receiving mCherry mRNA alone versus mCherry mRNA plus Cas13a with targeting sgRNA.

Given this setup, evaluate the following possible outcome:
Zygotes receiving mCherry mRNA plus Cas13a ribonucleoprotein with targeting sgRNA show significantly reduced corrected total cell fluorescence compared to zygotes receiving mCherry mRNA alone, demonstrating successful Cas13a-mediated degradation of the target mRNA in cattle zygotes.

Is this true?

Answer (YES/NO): YES